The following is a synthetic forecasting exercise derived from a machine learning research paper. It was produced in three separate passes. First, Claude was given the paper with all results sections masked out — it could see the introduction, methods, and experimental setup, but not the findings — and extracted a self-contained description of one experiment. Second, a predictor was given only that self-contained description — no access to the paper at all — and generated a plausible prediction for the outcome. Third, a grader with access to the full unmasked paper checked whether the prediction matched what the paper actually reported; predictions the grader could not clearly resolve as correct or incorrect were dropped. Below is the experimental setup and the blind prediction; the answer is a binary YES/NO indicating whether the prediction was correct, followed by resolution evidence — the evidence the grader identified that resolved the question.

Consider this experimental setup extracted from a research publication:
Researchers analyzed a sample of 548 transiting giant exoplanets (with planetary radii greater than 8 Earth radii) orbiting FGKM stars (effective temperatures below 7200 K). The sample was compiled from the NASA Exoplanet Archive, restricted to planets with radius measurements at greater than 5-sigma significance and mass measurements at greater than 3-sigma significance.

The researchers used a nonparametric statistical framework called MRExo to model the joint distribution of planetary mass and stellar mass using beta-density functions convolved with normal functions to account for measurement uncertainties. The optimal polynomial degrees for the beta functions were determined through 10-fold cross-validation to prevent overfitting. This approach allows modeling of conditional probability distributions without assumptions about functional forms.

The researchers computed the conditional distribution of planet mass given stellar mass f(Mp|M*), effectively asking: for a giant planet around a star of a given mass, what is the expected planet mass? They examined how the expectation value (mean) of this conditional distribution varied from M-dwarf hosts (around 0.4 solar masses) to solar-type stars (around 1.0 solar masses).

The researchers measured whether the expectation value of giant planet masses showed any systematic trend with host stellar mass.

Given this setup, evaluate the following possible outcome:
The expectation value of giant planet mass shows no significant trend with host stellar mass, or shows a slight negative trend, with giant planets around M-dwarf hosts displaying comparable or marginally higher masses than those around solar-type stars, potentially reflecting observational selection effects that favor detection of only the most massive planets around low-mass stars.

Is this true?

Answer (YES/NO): NO